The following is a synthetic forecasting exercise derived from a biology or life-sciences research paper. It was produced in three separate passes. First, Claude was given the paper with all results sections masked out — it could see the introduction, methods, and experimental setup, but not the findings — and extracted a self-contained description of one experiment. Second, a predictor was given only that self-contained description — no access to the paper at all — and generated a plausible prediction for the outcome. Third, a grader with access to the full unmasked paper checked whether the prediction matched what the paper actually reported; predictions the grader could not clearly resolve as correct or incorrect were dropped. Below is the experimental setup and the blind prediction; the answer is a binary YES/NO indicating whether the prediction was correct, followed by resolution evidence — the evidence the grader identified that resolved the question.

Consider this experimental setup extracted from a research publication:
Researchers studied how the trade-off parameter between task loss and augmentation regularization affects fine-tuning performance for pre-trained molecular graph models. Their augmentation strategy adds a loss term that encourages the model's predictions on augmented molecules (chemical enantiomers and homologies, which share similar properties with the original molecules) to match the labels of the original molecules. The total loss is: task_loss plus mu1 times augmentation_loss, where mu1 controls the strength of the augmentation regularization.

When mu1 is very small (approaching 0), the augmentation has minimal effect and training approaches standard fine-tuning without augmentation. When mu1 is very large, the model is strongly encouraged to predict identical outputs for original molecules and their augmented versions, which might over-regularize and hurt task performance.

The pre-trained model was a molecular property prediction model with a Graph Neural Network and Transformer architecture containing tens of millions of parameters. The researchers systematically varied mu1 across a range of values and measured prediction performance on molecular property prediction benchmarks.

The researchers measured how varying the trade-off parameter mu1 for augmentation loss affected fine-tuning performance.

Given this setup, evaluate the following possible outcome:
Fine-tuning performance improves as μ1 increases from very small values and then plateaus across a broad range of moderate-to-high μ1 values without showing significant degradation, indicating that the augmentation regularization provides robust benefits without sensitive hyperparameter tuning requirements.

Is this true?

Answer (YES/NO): YES